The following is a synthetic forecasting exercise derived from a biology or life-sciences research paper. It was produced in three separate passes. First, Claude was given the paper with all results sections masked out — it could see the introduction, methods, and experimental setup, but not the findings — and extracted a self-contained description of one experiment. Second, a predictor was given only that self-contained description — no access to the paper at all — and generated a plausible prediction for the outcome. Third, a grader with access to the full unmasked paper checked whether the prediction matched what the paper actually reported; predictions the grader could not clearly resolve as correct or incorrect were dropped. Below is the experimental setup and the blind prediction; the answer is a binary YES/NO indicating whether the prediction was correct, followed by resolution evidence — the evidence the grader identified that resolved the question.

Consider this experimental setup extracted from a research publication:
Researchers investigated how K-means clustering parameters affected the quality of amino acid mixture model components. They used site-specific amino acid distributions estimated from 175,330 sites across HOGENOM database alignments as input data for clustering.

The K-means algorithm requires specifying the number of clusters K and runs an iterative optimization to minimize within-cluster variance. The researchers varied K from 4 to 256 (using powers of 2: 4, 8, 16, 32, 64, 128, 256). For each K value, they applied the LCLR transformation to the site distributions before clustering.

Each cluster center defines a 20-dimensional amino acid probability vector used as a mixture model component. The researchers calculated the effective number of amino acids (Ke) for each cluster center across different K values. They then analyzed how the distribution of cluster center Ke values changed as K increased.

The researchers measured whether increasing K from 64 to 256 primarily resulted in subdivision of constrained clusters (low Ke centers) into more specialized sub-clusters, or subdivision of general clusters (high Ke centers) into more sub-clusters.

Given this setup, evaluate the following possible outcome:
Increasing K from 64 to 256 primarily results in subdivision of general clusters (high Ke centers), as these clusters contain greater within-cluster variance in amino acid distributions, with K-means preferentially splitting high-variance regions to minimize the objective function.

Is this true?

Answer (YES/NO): NO